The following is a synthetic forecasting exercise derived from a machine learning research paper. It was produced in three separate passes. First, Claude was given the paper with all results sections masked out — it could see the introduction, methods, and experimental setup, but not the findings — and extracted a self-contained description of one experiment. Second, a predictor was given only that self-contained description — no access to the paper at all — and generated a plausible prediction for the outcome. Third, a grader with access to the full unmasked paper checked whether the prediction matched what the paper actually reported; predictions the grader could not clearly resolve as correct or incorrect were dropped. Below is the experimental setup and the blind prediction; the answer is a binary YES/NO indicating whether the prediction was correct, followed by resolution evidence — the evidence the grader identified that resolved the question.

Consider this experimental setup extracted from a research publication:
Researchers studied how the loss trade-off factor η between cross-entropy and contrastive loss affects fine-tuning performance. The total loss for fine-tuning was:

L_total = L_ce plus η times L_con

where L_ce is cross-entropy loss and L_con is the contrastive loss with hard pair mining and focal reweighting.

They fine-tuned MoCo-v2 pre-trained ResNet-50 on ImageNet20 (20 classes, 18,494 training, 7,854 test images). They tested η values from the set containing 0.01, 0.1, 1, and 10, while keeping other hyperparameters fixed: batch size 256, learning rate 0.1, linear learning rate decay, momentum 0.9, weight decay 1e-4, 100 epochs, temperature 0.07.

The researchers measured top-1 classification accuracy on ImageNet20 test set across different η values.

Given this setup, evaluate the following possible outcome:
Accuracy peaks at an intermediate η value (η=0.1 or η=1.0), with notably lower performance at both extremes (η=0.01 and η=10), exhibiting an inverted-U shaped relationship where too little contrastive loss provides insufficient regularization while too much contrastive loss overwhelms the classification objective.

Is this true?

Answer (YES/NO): NO